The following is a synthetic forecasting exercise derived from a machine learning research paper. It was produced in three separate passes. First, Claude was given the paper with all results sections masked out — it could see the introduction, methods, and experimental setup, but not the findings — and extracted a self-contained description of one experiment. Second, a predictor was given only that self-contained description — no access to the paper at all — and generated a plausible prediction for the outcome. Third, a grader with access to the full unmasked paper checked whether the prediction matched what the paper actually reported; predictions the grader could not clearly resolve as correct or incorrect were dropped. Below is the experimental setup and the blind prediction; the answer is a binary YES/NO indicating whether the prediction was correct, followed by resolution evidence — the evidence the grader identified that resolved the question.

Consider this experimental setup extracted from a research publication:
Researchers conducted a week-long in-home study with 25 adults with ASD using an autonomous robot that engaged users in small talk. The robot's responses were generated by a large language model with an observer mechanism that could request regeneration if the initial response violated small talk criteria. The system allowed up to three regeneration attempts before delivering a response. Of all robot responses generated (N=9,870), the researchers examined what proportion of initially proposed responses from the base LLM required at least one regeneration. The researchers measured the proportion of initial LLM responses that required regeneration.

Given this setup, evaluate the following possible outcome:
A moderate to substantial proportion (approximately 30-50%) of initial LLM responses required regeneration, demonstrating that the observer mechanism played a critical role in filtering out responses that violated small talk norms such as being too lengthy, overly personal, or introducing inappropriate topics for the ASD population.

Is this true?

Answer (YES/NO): NO